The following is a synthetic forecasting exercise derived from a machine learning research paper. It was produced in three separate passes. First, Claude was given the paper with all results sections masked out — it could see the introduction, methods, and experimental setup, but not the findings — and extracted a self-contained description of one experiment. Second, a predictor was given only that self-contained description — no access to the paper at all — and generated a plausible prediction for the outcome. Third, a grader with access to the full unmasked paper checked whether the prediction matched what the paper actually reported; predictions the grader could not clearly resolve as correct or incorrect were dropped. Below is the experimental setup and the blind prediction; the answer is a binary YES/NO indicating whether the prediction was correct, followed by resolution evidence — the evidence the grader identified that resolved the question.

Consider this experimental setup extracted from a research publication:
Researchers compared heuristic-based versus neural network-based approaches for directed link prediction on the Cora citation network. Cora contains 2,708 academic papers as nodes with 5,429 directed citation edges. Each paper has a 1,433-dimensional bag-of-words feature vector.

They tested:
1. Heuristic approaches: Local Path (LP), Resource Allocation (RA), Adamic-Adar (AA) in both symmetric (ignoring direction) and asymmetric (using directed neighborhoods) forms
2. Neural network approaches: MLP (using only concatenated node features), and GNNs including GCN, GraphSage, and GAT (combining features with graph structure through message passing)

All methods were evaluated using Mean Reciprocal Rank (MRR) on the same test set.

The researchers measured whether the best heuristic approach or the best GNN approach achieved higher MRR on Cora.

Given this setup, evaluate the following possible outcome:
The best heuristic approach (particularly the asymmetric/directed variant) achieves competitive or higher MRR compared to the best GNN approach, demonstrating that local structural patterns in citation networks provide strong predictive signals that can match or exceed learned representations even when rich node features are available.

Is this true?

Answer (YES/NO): NO